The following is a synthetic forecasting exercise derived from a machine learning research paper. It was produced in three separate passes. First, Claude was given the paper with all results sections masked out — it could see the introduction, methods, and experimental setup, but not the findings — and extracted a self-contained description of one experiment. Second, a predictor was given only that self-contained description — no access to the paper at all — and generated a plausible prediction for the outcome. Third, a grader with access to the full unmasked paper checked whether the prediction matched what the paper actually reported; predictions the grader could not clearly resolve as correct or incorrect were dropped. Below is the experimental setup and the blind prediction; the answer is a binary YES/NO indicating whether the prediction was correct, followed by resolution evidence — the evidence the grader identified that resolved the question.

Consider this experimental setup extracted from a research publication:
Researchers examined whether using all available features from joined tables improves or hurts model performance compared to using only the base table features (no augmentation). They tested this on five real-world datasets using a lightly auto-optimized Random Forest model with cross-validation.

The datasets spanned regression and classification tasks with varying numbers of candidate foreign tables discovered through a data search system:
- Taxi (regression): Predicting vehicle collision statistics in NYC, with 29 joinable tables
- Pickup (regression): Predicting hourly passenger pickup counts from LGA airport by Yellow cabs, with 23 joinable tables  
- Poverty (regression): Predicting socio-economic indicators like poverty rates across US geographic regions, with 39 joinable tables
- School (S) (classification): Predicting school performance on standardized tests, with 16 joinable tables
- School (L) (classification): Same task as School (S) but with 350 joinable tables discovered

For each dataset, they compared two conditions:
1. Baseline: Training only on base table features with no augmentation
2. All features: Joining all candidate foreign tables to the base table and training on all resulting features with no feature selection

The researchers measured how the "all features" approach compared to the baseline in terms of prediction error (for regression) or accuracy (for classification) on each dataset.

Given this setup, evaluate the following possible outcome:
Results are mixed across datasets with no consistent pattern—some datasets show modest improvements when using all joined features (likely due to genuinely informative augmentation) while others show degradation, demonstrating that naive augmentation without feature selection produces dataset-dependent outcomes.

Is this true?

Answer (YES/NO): NO